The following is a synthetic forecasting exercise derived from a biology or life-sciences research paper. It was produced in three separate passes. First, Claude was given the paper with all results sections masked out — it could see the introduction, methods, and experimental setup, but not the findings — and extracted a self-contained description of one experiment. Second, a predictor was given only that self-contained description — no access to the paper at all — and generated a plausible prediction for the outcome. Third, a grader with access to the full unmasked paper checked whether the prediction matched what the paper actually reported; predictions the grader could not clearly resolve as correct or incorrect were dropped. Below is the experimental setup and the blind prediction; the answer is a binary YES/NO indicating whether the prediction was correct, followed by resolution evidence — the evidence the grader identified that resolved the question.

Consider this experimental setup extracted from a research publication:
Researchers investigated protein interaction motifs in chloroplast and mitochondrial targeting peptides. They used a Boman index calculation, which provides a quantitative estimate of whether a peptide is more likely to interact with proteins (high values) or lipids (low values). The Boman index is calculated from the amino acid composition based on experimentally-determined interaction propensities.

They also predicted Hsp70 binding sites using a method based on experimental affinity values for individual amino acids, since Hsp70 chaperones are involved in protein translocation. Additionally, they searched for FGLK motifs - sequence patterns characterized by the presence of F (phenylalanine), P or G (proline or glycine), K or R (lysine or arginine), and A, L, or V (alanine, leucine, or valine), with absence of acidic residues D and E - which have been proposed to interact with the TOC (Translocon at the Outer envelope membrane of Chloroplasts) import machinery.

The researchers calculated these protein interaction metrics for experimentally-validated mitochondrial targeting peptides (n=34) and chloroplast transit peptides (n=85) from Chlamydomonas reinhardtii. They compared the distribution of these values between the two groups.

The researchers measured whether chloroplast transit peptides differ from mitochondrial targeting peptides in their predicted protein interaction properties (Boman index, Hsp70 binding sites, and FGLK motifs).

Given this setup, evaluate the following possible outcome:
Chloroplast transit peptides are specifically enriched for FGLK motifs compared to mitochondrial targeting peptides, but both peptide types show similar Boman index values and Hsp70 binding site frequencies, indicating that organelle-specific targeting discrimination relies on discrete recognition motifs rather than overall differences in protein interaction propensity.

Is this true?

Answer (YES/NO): NO